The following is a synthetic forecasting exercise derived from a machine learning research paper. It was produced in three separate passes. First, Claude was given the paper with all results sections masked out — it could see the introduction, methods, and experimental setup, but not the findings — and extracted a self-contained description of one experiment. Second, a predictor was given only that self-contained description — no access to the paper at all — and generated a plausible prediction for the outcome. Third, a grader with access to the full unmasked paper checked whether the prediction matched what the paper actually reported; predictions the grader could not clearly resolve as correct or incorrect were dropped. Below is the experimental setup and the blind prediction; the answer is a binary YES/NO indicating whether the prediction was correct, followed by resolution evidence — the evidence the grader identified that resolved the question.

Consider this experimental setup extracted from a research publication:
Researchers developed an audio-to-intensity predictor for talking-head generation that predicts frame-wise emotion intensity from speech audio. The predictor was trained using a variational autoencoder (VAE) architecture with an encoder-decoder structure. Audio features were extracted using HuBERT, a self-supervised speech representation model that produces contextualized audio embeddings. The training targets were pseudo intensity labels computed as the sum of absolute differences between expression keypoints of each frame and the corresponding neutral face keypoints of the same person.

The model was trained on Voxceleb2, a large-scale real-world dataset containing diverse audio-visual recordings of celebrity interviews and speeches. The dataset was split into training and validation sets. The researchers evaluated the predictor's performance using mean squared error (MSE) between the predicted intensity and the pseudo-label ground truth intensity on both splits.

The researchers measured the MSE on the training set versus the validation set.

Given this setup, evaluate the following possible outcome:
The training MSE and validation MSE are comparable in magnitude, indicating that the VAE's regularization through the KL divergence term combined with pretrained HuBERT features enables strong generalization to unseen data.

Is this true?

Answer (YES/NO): NO